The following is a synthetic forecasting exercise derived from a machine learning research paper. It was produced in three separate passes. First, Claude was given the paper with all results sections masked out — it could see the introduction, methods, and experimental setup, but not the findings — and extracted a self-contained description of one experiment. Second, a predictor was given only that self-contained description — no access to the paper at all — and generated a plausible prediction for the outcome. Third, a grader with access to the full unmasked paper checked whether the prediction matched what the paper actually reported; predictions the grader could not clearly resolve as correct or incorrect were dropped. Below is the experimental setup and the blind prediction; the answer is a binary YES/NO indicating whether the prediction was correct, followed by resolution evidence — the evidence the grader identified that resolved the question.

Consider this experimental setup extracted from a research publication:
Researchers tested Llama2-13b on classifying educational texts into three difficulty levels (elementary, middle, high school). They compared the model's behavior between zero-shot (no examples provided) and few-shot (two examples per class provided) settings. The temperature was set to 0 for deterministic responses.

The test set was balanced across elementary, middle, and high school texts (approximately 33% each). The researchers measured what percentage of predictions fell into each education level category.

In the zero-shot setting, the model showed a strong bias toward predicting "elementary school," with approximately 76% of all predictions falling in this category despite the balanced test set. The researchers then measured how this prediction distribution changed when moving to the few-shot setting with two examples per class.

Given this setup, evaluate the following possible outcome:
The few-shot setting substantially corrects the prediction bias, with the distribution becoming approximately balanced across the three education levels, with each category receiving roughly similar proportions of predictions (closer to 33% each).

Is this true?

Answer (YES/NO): NO